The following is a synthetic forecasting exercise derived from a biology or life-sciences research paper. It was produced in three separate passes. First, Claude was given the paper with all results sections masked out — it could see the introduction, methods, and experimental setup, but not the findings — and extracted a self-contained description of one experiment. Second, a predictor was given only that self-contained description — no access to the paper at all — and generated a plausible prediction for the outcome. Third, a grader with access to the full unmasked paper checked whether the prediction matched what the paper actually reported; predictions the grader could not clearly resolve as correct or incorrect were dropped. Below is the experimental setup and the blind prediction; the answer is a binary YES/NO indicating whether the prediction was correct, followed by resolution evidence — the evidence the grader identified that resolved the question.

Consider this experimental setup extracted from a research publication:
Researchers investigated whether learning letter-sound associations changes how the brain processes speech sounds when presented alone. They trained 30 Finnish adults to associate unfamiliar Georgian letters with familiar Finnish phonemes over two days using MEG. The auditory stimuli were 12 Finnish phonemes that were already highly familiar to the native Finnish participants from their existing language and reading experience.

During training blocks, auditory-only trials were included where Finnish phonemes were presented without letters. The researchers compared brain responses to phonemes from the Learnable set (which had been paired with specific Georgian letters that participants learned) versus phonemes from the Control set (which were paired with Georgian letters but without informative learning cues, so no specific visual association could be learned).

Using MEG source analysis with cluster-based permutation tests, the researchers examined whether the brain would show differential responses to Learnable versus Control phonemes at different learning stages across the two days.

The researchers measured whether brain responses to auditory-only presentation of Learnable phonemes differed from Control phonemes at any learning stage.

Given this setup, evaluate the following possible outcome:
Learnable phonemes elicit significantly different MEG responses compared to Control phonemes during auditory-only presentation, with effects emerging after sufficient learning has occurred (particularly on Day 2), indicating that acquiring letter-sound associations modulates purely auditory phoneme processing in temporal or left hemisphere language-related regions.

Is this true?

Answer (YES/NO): NO